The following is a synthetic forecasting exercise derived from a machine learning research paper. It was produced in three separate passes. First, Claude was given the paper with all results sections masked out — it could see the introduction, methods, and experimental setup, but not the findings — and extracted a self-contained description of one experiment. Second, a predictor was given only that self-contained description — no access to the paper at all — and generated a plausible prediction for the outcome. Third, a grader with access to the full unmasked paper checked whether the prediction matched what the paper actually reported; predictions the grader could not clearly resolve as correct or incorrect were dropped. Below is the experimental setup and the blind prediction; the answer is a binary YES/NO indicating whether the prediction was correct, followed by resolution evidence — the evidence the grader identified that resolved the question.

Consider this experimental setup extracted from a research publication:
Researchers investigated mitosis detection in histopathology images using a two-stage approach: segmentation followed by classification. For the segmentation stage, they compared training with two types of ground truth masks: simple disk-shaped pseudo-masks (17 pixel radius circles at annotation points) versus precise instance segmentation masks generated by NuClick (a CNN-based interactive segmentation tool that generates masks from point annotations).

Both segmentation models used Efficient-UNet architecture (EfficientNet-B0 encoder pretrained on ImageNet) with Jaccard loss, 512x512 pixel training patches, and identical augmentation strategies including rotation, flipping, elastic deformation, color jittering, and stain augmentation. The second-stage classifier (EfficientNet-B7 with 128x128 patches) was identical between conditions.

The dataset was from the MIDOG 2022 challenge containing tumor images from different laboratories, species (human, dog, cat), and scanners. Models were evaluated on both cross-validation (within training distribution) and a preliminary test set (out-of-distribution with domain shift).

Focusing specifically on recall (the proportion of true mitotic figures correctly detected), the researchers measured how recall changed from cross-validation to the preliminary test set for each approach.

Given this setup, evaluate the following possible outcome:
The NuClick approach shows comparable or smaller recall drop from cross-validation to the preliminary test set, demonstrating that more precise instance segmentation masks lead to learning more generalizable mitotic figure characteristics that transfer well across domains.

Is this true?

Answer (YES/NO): NO